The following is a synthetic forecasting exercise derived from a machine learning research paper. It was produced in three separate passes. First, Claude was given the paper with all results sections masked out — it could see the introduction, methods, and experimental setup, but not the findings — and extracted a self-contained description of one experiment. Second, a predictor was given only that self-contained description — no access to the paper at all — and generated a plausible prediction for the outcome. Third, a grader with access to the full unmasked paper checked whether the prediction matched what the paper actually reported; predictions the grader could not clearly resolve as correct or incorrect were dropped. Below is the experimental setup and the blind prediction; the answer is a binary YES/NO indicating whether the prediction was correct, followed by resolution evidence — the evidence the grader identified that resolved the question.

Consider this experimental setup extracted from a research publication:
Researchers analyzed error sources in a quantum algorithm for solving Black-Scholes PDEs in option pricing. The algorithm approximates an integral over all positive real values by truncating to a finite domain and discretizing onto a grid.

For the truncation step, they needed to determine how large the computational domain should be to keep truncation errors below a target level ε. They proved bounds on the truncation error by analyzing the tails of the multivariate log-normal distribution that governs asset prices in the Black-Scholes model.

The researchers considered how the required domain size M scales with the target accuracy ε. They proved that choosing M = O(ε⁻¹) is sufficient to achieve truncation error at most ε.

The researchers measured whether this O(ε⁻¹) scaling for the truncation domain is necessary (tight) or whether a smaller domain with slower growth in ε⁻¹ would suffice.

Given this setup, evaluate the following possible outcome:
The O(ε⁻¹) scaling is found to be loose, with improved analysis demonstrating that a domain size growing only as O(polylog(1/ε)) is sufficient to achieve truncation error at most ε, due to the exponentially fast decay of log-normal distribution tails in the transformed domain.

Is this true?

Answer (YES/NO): NO